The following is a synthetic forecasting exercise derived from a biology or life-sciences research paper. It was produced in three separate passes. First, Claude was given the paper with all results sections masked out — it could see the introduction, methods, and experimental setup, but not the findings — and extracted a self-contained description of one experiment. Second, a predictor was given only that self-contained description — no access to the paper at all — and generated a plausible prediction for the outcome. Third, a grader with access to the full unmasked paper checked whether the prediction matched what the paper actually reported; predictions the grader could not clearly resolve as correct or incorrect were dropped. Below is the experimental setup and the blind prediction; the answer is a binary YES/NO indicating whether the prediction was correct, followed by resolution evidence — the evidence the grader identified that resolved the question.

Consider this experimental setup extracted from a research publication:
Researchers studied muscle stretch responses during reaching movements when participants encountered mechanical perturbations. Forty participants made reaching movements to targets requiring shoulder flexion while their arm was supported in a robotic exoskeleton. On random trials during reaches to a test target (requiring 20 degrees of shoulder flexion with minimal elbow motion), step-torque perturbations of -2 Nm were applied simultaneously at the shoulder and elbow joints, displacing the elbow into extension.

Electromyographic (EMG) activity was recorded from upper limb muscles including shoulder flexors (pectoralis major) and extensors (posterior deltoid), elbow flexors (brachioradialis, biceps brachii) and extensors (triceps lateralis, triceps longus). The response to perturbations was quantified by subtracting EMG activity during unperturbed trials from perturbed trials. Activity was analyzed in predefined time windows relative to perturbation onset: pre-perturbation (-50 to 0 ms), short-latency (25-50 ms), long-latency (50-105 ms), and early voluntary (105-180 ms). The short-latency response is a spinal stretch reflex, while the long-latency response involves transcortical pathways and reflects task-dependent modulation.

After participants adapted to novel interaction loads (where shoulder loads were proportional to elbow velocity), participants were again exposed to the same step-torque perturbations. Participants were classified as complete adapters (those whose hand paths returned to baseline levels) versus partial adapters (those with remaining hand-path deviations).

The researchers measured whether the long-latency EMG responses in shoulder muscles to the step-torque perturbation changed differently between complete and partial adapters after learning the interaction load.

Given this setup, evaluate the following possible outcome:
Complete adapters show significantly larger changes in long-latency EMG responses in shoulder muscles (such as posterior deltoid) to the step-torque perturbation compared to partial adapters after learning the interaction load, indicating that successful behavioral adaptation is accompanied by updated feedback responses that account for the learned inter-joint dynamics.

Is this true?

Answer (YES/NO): YES